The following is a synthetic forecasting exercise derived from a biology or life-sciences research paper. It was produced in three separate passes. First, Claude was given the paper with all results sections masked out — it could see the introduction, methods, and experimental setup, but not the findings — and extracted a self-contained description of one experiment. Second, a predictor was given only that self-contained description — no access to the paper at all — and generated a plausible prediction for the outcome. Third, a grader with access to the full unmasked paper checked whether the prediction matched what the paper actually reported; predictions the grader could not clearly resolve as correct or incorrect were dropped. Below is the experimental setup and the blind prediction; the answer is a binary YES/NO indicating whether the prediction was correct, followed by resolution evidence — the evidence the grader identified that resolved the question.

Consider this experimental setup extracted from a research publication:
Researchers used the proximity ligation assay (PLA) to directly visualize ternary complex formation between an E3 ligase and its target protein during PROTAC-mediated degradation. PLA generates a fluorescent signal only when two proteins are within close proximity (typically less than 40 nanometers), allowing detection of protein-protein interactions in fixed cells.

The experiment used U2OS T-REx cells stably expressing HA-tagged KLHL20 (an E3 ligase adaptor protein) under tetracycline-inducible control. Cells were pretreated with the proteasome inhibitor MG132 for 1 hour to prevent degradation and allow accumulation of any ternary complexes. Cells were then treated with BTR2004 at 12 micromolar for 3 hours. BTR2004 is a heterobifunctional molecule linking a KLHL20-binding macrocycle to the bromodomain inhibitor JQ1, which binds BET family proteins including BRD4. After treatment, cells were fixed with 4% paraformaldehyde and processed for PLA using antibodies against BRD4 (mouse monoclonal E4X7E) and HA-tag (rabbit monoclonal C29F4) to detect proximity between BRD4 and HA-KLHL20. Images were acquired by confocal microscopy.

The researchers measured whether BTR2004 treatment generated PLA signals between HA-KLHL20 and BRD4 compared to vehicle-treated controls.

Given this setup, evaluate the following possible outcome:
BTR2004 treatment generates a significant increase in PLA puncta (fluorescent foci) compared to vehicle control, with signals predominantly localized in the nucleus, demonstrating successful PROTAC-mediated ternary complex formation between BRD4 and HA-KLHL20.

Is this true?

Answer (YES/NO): YES